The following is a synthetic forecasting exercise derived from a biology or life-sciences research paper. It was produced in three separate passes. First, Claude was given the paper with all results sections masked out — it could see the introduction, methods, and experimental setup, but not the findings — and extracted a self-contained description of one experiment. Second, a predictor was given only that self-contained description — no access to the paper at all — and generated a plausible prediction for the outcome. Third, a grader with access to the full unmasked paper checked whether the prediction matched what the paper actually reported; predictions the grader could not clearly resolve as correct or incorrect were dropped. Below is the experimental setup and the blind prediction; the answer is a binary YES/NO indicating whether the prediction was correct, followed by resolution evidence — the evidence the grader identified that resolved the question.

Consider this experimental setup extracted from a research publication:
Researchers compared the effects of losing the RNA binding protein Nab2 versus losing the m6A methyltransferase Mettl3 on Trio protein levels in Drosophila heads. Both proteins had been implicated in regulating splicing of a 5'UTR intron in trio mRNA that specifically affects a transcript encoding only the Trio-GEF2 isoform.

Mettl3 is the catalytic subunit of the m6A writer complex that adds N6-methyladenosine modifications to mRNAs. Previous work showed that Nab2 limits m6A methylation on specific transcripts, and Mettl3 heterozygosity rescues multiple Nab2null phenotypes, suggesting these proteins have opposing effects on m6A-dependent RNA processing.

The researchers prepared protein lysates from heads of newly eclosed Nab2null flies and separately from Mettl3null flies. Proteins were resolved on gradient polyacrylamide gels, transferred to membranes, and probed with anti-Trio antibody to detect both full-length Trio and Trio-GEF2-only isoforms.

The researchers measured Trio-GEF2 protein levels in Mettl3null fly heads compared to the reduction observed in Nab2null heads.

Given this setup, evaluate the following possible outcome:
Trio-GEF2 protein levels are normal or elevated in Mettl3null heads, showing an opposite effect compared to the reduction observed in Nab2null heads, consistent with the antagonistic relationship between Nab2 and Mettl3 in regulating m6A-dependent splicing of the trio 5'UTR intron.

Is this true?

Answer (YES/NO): NO